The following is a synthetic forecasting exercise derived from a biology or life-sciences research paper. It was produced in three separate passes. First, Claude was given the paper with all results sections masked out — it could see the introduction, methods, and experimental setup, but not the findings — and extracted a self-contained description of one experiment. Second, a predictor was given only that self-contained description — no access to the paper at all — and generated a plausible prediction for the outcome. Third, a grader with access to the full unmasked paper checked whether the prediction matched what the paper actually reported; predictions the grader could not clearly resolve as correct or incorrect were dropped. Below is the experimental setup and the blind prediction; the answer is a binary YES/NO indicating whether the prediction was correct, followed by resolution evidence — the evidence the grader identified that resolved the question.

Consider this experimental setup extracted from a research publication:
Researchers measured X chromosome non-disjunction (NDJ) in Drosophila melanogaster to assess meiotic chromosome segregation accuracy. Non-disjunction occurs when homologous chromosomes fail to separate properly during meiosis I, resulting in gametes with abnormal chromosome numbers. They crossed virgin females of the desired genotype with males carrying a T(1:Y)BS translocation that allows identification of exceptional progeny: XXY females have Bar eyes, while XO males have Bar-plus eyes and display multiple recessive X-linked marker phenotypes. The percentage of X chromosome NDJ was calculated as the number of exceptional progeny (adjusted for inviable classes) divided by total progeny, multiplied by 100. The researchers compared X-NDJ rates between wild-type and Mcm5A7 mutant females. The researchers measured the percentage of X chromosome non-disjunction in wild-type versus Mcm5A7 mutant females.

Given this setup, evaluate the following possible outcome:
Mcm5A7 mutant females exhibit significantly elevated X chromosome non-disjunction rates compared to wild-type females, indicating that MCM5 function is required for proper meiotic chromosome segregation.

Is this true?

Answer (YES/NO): YES